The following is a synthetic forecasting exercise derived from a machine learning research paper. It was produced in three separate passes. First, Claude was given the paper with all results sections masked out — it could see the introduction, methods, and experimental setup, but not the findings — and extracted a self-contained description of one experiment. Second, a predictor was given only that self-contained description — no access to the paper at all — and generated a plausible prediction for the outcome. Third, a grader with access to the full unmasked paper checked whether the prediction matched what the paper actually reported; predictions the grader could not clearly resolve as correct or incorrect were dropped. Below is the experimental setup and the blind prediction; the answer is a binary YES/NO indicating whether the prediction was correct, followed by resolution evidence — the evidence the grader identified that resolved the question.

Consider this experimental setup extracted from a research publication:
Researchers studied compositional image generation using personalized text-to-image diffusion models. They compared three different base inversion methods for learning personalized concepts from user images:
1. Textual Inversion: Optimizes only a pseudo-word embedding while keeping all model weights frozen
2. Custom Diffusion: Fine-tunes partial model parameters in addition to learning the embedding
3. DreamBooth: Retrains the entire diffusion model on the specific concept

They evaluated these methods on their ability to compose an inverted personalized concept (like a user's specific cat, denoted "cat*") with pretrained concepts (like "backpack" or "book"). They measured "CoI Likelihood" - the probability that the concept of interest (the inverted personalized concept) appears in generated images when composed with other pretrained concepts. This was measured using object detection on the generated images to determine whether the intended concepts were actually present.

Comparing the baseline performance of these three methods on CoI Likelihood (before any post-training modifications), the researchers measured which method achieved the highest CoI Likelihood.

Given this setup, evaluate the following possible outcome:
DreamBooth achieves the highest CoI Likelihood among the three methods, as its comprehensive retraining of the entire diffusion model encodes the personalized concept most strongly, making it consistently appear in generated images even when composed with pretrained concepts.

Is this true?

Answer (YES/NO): YES